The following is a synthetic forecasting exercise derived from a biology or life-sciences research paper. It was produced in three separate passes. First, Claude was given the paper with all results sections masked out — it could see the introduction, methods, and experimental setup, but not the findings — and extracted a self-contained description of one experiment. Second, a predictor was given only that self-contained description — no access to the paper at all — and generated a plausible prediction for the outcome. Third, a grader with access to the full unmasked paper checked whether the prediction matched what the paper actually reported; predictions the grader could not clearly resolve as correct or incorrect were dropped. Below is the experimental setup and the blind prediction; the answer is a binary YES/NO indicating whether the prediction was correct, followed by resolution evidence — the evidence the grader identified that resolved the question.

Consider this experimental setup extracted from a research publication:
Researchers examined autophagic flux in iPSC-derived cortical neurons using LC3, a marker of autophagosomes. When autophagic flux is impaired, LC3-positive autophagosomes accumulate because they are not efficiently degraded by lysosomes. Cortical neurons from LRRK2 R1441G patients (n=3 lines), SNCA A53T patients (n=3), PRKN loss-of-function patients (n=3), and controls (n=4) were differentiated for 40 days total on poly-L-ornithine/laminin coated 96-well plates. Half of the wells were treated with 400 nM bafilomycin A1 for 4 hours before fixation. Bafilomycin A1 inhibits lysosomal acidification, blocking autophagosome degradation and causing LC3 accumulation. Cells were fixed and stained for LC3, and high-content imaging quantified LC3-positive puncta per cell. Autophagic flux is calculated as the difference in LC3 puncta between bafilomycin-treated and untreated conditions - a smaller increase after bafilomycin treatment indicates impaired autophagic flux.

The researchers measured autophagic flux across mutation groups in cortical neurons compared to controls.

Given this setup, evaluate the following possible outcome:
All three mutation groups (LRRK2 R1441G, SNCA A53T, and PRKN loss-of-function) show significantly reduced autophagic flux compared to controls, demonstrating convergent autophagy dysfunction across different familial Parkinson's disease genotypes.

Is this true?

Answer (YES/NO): NO